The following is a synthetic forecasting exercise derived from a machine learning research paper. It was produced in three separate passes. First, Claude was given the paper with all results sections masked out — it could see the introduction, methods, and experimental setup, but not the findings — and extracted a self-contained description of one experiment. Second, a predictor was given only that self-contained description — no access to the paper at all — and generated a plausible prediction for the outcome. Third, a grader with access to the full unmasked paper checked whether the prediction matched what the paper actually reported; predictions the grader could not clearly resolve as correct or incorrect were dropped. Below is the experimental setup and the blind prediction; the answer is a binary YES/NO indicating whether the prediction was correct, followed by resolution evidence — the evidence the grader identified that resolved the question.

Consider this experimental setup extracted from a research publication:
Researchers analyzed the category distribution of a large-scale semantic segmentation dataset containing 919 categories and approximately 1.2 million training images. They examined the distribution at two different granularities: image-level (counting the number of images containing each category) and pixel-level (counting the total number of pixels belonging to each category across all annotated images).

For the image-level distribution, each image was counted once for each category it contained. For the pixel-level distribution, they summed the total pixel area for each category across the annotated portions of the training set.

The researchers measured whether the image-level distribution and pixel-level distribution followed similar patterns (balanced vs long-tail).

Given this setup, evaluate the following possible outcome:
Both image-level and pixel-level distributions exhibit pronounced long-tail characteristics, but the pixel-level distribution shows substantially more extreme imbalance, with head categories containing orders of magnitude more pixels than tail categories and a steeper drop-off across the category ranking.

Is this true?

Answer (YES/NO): NO